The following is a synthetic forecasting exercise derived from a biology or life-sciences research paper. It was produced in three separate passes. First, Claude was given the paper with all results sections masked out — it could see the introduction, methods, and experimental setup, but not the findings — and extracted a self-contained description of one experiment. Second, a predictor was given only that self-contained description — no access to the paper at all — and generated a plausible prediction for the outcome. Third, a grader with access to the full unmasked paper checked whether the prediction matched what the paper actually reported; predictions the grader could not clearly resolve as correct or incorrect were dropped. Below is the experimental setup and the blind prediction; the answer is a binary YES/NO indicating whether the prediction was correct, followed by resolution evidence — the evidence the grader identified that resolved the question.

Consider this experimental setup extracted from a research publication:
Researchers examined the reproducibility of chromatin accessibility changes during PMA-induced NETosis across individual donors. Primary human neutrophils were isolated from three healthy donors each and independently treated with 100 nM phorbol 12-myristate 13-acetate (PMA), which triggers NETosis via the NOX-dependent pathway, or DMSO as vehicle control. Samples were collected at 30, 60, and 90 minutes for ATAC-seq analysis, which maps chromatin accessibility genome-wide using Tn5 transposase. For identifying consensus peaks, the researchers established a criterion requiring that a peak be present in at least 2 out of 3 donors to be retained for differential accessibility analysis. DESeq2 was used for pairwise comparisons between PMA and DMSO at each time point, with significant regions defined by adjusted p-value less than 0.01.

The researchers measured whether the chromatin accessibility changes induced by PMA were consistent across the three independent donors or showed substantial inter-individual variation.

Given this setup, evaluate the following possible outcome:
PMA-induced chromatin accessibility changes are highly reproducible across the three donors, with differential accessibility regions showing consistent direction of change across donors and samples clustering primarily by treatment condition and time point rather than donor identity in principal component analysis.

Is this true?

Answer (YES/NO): YES